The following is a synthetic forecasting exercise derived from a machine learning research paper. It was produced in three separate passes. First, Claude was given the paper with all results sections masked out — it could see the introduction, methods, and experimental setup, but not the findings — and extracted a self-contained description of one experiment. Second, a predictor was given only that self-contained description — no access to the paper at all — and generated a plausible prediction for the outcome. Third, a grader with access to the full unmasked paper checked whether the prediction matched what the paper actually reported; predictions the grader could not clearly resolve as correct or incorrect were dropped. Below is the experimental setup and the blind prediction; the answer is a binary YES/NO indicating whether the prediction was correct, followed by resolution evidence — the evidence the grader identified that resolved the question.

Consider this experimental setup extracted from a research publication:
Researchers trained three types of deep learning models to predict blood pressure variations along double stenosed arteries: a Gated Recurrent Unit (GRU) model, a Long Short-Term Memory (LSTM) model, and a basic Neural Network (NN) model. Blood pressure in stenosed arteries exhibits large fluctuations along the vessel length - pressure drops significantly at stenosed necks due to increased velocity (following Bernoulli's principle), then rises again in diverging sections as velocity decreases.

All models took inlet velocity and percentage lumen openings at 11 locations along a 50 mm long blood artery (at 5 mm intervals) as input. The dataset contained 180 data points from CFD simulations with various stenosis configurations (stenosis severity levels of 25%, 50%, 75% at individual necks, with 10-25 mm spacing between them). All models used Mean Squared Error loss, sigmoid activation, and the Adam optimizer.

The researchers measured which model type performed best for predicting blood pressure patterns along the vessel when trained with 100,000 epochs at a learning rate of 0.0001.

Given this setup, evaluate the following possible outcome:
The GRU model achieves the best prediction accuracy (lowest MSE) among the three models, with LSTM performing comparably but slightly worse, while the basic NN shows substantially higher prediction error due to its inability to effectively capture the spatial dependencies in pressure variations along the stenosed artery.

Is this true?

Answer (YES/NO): NO